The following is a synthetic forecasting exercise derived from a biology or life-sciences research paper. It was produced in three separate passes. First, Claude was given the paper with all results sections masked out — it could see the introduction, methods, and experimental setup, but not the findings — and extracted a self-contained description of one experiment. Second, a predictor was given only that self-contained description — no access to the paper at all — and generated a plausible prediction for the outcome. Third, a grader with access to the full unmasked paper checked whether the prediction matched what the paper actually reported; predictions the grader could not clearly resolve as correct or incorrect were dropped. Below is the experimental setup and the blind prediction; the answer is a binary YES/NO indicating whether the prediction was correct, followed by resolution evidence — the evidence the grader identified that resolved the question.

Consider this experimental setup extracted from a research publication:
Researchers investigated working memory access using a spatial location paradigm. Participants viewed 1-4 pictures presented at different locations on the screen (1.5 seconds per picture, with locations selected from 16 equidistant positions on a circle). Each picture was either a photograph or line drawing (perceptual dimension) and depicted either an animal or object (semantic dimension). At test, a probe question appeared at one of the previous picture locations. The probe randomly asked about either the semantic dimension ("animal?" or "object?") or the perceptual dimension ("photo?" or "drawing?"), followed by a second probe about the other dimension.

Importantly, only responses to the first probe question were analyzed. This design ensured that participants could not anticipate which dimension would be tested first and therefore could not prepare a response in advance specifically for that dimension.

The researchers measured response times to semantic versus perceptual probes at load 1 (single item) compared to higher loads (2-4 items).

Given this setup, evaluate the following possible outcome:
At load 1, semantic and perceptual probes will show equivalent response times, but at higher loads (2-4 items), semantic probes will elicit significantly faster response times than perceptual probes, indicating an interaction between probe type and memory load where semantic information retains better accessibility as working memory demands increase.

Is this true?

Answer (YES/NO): YES